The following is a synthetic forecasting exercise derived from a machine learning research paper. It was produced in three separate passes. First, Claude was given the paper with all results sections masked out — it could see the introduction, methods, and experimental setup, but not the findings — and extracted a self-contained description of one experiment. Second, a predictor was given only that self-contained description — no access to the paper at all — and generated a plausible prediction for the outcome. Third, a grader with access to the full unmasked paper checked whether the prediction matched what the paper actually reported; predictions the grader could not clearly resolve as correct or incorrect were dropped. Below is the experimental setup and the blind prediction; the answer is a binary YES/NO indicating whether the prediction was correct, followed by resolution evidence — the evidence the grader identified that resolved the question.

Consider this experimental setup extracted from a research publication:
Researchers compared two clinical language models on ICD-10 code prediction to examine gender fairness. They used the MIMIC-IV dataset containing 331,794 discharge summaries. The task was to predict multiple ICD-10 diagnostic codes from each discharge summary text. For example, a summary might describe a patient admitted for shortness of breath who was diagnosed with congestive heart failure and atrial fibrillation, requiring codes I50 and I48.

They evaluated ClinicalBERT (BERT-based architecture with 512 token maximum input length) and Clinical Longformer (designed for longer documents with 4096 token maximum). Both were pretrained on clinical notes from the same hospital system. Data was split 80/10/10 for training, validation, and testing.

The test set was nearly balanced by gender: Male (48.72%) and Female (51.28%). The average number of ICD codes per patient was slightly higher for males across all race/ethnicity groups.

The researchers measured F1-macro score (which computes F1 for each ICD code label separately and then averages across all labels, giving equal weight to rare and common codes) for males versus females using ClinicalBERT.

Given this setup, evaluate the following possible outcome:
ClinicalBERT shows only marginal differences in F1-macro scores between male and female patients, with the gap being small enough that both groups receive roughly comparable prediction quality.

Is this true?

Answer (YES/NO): YES